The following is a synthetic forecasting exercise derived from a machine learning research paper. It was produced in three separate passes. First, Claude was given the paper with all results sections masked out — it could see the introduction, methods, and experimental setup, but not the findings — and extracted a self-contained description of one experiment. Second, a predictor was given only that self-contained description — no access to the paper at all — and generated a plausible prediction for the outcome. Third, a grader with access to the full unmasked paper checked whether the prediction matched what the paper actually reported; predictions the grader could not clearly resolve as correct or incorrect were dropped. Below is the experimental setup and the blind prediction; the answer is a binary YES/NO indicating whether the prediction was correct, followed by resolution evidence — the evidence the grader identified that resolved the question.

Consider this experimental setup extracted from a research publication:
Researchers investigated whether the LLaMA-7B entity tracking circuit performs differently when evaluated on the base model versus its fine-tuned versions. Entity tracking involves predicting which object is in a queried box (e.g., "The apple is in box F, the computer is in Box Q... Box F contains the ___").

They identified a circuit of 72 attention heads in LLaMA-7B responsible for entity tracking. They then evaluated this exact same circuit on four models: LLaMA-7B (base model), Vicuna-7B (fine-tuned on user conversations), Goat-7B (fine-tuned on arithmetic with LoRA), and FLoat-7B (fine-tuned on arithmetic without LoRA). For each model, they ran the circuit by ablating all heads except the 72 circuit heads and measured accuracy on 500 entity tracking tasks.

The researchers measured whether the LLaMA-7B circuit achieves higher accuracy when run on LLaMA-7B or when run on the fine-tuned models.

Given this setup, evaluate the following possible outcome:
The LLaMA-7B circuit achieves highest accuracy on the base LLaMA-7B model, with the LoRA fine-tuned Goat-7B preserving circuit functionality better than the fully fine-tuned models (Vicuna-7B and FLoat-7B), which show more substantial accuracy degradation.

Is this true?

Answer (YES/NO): NO